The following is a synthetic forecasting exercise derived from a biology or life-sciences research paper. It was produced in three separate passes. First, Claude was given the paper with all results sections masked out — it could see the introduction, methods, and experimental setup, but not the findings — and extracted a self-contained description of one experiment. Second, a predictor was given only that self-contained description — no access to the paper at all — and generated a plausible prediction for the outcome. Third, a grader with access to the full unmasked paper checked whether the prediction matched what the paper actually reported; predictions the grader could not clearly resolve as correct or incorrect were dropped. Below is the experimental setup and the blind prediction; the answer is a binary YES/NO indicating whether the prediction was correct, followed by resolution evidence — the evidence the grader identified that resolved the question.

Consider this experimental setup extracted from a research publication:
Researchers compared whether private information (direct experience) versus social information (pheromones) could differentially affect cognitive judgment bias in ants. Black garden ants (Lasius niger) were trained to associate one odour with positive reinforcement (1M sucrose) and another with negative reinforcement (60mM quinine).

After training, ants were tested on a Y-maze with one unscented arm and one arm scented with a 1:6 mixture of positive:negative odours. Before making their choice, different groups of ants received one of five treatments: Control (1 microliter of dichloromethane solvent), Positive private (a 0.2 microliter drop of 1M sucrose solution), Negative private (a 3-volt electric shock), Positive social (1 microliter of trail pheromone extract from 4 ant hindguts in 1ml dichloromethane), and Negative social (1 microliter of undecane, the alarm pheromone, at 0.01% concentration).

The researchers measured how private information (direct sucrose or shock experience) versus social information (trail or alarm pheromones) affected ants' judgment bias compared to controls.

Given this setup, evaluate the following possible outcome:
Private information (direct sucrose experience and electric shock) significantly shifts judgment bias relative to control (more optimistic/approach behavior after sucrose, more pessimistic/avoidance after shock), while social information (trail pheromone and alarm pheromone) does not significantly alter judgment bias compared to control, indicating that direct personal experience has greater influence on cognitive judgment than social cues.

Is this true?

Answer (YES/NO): NO